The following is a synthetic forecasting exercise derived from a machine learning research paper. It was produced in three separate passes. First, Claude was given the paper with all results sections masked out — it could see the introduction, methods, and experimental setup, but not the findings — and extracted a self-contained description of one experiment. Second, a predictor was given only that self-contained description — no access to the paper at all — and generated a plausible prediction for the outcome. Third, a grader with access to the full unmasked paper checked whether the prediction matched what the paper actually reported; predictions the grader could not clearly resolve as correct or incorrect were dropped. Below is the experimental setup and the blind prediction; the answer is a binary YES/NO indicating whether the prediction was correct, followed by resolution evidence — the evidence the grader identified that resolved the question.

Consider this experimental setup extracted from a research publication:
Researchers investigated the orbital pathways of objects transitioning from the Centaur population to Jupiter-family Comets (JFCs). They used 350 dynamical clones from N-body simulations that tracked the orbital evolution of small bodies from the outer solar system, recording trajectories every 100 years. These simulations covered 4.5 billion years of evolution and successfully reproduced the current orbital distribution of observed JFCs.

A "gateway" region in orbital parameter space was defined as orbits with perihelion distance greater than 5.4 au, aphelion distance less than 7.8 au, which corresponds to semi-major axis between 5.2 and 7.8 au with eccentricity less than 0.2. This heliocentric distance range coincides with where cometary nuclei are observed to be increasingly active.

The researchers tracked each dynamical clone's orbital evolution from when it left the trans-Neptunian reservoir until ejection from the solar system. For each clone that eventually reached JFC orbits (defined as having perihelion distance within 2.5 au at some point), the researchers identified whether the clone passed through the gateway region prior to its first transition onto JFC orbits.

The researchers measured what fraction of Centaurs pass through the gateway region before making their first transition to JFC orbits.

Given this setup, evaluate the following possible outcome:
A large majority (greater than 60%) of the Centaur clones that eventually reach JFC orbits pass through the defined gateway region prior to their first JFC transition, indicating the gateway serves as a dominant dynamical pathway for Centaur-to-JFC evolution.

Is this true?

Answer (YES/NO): NO